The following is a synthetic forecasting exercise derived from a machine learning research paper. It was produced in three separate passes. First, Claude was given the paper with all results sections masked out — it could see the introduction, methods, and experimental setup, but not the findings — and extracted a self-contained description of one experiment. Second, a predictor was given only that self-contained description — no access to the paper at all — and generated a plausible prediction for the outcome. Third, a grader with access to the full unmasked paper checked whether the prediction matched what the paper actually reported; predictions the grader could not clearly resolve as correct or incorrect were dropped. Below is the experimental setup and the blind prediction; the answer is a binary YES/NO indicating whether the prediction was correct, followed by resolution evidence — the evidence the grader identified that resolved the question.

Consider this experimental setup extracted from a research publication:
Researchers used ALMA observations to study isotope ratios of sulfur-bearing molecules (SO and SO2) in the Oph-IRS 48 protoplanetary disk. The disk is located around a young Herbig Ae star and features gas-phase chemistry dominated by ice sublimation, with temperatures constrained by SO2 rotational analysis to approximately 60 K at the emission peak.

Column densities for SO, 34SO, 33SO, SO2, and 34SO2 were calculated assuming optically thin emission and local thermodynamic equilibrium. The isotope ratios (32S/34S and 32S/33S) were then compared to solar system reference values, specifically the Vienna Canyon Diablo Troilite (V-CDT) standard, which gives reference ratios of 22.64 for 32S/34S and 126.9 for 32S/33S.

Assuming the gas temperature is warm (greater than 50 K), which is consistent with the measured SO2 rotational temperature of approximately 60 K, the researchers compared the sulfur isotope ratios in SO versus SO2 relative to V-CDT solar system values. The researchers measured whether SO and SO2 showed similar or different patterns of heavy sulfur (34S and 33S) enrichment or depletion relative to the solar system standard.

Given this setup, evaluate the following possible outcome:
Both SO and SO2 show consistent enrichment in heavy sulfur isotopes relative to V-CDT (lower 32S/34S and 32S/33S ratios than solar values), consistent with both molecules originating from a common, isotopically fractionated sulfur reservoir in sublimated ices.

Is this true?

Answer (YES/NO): NO